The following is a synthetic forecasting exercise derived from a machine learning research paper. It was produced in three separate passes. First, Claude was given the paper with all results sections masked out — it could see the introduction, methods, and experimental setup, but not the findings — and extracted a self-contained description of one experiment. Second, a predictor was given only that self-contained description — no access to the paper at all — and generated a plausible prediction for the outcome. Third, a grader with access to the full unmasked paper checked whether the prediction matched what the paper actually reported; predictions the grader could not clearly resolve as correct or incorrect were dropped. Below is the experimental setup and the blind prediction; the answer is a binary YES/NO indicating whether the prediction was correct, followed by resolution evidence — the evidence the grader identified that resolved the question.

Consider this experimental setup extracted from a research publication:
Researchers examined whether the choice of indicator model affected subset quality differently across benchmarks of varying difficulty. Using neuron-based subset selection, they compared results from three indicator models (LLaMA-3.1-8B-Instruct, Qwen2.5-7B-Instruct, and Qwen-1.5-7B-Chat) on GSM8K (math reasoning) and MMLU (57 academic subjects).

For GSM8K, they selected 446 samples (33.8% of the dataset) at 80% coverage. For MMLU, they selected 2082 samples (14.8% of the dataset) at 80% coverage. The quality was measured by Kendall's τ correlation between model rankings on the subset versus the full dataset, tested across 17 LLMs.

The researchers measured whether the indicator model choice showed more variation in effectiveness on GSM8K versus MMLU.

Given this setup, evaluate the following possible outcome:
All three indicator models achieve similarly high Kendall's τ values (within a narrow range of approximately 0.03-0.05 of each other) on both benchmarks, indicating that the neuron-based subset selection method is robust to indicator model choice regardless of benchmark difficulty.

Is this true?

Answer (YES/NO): NO